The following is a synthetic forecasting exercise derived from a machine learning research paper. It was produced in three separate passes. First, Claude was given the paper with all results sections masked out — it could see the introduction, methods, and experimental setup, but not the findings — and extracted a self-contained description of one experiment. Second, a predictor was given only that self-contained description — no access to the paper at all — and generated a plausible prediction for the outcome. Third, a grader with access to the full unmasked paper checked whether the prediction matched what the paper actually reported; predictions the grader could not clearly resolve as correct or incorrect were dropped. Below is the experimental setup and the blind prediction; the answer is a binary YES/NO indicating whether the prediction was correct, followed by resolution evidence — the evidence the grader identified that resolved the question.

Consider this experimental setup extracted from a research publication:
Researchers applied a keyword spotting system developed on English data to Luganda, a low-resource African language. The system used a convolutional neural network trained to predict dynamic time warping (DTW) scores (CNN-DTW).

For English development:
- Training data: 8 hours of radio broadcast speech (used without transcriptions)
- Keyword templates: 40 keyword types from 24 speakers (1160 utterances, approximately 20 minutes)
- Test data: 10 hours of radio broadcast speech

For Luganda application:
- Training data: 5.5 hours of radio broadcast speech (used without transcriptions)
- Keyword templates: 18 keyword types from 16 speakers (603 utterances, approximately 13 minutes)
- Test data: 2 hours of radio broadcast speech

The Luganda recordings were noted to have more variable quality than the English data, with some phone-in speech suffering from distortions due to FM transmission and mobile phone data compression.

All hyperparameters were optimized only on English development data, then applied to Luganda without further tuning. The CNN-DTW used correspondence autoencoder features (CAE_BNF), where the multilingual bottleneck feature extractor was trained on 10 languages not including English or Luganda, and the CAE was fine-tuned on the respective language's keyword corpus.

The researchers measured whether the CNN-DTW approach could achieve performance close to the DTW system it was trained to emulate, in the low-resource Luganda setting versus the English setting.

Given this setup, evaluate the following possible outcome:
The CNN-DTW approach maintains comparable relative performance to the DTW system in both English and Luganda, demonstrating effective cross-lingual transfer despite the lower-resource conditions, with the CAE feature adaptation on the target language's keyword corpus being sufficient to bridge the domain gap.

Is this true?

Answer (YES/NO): NO